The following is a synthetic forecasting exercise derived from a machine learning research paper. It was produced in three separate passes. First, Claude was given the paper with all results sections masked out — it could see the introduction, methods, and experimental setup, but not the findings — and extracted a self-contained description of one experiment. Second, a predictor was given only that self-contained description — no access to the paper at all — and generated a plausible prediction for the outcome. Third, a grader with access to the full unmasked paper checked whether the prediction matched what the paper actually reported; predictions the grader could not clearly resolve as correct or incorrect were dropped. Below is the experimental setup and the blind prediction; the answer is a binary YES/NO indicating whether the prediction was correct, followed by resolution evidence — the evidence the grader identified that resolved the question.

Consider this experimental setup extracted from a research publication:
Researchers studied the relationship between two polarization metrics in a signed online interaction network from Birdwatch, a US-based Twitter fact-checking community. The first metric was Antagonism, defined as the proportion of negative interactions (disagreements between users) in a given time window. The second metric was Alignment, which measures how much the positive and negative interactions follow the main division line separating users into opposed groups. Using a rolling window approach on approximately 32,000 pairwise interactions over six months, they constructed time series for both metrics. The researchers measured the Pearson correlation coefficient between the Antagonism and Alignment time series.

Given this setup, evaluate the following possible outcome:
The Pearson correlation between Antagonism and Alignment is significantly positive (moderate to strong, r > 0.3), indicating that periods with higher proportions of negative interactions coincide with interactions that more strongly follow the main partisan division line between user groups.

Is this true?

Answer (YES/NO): YES